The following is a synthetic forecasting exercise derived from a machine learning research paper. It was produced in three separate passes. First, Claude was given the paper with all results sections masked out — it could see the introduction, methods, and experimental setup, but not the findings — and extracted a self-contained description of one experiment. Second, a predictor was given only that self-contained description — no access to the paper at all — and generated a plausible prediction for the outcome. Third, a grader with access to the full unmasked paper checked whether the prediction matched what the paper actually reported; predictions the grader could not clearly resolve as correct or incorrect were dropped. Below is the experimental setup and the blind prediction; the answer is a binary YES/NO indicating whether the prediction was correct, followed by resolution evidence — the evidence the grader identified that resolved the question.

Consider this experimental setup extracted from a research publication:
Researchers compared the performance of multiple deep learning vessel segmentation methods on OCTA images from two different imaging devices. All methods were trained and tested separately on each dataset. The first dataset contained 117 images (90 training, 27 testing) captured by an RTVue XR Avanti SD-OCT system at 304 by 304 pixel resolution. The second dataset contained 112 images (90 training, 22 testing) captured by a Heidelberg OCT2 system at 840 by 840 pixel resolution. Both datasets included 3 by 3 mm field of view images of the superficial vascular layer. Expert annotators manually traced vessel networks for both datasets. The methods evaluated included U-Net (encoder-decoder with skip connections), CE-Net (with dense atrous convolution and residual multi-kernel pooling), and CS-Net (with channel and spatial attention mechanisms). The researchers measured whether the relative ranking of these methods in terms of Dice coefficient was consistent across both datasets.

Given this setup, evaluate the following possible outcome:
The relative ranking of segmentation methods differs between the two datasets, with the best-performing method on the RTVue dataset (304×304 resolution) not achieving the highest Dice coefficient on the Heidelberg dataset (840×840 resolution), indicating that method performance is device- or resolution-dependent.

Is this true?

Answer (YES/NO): YES